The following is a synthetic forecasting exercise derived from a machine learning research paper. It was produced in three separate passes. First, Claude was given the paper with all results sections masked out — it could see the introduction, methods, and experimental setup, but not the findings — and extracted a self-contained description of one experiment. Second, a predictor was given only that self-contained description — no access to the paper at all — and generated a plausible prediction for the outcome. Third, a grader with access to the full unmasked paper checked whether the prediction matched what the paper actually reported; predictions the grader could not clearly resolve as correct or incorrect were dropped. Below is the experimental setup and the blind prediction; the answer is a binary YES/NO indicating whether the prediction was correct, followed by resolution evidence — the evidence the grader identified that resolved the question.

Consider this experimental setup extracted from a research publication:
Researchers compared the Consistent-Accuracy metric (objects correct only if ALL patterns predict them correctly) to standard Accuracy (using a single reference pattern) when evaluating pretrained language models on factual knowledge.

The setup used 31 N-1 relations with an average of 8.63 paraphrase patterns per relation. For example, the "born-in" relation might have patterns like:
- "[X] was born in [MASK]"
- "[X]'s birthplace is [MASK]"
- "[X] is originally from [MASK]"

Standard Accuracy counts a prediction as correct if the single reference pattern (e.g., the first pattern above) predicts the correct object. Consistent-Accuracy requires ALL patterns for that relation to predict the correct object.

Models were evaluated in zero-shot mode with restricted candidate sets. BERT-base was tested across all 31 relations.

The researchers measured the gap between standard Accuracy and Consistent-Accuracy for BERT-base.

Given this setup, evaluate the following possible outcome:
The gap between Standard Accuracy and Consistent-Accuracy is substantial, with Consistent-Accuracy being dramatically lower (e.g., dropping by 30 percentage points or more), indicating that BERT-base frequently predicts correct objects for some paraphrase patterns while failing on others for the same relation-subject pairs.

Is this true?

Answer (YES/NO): NO